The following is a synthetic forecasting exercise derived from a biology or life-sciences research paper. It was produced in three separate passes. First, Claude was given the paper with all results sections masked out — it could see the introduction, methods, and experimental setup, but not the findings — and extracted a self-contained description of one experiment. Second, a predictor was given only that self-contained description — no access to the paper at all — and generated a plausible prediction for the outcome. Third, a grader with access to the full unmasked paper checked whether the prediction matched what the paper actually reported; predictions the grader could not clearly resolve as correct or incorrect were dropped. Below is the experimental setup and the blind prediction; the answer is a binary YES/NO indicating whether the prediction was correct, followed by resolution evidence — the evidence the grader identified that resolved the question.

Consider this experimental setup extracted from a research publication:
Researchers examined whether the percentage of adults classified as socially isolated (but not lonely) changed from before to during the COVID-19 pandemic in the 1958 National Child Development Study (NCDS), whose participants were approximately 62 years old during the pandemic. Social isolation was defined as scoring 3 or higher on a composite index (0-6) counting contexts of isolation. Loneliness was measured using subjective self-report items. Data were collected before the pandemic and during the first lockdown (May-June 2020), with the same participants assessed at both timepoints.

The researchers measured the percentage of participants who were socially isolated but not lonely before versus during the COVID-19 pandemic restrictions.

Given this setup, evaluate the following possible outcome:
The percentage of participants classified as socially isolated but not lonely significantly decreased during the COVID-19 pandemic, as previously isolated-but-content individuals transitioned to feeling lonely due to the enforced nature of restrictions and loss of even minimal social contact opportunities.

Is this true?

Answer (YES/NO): NO